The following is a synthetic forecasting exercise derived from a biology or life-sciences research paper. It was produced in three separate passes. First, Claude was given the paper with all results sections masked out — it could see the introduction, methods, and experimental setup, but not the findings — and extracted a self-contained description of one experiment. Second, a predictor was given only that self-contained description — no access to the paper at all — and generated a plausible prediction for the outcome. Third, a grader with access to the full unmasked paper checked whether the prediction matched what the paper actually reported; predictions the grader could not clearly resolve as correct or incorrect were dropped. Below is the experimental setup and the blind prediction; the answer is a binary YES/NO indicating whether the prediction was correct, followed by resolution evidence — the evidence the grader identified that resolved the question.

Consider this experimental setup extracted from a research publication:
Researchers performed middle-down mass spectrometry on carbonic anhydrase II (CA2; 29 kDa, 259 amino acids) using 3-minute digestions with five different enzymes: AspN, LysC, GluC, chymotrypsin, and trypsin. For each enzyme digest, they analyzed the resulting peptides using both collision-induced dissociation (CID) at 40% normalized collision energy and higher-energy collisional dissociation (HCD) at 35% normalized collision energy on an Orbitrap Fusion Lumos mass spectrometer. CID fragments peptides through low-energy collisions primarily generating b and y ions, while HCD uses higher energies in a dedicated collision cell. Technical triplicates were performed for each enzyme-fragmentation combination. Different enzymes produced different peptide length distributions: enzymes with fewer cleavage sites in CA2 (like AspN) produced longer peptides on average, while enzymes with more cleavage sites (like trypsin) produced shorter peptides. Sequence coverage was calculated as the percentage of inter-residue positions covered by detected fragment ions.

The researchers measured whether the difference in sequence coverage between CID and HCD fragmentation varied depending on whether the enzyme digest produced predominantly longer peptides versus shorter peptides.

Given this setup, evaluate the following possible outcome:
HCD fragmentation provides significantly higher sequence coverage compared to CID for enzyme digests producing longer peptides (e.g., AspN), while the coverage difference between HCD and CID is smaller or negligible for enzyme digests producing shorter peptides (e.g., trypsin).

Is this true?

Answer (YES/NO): NO